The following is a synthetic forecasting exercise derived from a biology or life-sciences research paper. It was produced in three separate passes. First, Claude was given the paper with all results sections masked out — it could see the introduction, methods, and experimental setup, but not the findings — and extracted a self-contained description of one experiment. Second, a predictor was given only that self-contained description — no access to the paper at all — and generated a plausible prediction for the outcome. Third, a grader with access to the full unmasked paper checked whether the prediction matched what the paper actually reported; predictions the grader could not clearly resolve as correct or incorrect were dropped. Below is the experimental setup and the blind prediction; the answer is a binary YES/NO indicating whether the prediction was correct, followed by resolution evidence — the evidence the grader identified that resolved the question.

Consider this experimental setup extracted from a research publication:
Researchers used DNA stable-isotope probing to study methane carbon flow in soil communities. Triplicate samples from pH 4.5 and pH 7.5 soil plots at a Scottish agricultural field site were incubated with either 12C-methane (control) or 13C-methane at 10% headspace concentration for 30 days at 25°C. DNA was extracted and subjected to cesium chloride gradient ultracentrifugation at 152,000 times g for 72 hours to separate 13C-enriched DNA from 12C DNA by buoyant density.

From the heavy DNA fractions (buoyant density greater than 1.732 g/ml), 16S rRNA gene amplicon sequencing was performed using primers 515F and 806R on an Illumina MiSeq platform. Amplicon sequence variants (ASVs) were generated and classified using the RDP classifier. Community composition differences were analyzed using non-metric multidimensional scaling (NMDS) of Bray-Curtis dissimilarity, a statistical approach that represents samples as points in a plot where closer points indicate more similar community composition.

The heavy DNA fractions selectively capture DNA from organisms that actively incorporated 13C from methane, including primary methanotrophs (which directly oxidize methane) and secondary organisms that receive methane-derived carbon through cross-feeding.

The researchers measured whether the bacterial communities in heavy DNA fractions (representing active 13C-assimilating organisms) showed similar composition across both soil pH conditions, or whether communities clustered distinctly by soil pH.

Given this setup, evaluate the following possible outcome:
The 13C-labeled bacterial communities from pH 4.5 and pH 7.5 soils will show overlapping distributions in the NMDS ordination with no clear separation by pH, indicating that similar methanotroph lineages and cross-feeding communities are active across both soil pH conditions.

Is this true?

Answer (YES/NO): NO